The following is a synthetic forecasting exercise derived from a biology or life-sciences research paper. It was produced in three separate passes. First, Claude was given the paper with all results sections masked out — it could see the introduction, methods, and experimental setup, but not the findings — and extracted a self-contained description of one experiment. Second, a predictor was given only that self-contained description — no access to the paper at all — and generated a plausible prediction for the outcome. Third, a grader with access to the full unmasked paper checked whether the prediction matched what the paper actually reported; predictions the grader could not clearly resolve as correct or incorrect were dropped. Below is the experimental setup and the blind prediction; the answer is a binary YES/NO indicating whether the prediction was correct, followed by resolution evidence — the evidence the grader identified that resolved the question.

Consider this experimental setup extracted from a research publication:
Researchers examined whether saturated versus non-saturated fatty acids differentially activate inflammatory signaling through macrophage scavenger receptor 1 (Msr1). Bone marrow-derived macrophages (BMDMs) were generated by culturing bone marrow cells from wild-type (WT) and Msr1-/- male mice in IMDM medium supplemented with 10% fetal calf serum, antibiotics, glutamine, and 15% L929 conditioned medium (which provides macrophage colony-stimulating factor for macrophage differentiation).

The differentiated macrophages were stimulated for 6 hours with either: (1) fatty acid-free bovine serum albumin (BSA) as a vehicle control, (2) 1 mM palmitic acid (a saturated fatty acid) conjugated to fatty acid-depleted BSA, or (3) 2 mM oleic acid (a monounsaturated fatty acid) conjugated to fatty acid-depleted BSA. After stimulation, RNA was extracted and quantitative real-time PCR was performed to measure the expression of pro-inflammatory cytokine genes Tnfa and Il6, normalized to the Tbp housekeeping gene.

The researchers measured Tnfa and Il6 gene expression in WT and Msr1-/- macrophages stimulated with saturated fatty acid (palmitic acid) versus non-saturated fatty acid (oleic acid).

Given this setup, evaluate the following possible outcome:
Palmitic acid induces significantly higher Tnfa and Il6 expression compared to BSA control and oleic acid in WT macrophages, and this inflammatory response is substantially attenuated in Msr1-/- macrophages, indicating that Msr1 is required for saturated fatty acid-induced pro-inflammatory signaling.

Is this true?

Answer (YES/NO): YES